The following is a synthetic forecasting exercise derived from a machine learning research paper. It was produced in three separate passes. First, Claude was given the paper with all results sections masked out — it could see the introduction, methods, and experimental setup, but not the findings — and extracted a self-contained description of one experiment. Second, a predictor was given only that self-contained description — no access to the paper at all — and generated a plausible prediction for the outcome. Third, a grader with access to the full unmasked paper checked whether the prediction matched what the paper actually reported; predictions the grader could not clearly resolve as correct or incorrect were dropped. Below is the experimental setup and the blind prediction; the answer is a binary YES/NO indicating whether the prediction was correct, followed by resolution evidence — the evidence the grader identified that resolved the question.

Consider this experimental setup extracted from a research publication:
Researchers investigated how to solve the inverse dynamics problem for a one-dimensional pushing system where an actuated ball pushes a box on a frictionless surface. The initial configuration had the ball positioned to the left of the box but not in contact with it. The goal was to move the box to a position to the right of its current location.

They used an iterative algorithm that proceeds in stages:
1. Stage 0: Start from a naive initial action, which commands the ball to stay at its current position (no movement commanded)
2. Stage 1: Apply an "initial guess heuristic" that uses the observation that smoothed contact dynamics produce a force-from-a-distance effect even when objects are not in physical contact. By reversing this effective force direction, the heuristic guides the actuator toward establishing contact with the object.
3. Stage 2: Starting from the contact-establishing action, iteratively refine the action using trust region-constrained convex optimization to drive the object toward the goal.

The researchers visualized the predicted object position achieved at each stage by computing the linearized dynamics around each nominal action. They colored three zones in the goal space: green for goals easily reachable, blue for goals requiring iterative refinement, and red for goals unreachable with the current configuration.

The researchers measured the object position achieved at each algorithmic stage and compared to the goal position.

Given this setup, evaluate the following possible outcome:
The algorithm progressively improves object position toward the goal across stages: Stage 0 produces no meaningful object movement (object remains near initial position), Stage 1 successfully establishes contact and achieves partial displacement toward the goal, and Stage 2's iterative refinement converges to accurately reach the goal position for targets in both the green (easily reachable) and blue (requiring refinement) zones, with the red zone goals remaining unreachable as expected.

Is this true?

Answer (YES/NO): YES